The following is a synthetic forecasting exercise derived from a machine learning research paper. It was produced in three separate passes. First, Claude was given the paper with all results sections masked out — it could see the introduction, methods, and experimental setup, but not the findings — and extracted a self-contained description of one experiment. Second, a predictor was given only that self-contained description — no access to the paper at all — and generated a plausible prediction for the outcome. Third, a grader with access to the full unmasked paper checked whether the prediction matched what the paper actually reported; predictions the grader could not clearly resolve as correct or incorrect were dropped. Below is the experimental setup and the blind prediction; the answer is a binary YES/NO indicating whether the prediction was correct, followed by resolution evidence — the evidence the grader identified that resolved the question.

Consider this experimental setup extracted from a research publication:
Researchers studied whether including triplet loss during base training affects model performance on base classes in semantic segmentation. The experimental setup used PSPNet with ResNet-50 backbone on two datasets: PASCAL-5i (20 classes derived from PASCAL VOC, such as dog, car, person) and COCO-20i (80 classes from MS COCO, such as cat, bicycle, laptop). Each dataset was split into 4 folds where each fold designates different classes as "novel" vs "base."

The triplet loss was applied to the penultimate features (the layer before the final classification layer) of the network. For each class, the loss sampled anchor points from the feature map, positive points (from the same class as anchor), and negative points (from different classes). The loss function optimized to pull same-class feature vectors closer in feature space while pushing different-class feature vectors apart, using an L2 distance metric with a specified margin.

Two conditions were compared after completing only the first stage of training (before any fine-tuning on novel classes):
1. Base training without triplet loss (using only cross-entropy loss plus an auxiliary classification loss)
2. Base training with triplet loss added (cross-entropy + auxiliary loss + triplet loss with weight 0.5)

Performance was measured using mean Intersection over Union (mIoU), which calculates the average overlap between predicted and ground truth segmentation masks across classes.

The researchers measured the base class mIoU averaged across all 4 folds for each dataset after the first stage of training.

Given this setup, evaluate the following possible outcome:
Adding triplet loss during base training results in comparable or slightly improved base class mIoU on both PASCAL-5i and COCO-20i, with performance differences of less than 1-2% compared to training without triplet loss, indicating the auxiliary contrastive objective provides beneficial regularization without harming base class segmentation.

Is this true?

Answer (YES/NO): YES